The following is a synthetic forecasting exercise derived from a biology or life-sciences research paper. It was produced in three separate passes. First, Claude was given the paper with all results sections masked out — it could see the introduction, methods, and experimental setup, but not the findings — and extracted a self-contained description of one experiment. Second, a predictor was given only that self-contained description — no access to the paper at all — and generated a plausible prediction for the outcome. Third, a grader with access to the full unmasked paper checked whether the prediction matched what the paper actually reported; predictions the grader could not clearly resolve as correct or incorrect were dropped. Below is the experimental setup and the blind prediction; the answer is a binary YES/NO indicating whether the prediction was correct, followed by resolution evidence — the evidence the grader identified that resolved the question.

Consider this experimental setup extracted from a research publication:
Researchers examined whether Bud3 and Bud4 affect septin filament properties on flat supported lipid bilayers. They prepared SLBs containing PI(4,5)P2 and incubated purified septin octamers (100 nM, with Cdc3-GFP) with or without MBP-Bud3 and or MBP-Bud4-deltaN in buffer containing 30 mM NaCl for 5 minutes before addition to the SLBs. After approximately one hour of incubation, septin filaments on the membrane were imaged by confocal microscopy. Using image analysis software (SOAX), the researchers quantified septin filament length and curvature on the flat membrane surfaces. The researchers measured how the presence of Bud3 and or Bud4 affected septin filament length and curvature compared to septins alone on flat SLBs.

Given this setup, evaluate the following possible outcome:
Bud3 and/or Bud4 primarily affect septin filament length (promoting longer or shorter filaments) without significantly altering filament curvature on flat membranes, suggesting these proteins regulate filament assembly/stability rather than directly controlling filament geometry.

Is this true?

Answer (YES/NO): YES